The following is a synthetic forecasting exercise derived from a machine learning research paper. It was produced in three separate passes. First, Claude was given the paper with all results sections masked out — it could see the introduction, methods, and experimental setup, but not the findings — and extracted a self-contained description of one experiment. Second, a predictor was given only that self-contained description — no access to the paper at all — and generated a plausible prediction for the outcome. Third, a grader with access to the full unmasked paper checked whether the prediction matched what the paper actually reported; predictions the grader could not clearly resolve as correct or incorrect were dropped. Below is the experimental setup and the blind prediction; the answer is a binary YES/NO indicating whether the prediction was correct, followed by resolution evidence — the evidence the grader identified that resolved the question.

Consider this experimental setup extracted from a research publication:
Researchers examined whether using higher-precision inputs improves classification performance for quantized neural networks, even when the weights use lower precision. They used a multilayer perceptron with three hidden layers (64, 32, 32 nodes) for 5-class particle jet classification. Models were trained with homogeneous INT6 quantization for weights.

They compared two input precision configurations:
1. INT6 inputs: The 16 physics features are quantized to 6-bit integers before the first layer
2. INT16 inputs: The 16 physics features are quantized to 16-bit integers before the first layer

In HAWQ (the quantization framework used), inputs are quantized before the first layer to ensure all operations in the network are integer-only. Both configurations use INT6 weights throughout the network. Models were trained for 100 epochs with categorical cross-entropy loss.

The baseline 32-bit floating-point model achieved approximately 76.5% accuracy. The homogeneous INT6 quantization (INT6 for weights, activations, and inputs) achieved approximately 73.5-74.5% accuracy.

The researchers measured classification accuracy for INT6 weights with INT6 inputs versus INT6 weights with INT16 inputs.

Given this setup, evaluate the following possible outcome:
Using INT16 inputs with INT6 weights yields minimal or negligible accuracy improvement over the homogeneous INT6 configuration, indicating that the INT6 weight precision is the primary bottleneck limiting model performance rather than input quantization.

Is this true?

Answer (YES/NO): NO